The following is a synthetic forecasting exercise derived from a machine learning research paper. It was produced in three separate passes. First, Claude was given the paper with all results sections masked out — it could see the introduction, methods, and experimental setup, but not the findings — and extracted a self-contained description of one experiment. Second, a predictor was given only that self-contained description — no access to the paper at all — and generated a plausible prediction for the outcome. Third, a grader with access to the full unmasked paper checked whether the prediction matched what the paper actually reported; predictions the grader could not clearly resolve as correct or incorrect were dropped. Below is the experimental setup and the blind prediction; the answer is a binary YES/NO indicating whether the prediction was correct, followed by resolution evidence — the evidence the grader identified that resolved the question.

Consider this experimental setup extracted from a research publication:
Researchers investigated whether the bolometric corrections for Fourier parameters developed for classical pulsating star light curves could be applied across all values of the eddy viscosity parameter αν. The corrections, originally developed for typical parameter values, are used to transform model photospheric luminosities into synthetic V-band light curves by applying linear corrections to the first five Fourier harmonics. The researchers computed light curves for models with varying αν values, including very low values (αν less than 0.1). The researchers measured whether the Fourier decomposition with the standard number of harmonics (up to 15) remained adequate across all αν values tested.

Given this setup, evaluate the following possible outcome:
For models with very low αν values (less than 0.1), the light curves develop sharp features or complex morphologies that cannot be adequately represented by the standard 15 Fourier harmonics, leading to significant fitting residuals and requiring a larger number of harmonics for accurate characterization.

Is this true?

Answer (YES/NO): YES